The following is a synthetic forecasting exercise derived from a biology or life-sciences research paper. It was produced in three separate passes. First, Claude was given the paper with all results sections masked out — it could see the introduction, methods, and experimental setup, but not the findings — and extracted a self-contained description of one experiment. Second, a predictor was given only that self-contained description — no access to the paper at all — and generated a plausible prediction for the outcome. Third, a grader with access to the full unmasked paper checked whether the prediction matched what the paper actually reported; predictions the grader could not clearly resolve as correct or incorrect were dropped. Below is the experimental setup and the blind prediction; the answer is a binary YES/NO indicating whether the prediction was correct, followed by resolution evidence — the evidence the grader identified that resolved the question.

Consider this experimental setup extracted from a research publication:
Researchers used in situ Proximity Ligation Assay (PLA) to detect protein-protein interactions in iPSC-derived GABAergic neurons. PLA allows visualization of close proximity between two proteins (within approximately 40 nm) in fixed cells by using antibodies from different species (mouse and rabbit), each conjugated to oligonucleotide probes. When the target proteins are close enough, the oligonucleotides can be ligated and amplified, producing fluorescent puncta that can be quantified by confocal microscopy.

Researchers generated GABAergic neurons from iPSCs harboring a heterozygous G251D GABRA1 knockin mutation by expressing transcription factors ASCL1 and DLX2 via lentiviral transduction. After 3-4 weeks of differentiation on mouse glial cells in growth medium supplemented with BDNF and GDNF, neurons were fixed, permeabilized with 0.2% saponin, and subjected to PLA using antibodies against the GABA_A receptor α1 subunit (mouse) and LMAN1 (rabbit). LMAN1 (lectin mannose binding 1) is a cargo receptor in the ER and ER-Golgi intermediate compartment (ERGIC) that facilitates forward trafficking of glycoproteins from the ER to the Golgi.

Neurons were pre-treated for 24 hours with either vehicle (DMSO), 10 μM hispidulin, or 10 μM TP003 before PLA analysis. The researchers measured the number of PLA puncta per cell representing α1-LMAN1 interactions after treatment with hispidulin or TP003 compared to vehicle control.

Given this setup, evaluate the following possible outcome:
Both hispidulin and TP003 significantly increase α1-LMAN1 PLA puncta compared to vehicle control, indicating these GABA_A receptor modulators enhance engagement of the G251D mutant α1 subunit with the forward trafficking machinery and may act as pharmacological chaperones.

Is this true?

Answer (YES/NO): YES